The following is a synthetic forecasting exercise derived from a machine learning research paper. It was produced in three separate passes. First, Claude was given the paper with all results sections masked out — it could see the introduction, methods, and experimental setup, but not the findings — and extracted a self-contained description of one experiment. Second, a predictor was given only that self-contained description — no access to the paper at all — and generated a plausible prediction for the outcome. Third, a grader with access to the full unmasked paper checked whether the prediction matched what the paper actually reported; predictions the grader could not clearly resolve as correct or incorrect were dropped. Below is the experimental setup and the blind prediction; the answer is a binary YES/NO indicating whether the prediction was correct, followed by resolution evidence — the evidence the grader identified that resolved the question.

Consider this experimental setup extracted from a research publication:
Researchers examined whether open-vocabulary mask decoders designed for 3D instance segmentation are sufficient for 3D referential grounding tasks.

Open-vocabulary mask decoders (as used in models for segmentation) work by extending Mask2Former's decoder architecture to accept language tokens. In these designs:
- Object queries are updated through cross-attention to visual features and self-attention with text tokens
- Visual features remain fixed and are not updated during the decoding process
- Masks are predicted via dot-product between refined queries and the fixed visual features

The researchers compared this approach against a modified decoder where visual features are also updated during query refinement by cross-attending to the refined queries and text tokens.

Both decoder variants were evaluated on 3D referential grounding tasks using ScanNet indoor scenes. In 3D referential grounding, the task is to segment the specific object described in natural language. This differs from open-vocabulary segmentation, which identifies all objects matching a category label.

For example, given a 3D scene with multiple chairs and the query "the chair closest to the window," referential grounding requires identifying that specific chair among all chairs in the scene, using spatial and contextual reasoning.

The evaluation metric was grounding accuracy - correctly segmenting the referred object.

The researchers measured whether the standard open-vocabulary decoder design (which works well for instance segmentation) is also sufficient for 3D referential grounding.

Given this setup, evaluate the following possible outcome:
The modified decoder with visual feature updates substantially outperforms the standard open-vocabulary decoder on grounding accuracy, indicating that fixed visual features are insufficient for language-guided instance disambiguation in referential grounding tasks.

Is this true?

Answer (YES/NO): YES